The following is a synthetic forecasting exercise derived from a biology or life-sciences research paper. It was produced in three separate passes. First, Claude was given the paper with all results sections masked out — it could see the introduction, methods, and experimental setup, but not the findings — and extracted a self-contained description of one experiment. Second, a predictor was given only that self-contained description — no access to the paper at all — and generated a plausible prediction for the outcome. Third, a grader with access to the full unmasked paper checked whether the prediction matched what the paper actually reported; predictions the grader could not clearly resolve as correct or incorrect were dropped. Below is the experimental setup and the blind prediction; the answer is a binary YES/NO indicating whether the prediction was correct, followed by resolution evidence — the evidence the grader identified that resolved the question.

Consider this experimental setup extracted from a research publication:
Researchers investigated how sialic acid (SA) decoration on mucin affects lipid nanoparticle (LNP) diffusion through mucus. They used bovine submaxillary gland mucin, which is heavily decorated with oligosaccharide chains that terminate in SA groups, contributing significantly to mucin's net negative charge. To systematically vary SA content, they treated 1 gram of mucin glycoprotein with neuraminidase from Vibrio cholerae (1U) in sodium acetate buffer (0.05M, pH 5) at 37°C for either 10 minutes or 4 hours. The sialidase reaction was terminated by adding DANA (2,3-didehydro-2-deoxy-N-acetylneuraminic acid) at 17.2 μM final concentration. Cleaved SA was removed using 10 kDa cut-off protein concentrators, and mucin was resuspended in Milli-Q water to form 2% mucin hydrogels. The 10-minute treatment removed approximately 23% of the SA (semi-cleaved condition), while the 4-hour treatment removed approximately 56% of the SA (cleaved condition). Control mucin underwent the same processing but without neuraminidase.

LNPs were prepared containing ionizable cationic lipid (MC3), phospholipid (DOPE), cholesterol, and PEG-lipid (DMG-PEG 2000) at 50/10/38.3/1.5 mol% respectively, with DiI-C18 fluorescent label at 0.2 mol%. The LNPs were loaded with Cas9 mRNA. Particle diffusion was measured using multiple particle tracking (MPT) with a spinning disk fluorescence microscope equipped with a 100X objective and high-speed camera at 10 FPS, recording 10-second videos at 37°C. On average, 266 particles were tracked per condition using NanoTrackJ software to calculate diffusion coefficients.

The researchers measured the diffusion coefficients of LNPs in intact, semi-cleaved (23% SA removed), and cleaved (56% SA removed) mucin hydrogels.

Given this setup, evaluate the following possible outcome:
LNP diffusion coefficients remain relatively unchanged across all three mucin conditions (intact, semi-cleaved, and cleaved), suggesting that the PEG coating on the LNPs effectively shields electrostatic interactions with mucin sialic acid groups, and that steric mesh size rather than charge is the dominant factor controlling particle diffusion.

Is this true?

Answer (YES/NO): NO